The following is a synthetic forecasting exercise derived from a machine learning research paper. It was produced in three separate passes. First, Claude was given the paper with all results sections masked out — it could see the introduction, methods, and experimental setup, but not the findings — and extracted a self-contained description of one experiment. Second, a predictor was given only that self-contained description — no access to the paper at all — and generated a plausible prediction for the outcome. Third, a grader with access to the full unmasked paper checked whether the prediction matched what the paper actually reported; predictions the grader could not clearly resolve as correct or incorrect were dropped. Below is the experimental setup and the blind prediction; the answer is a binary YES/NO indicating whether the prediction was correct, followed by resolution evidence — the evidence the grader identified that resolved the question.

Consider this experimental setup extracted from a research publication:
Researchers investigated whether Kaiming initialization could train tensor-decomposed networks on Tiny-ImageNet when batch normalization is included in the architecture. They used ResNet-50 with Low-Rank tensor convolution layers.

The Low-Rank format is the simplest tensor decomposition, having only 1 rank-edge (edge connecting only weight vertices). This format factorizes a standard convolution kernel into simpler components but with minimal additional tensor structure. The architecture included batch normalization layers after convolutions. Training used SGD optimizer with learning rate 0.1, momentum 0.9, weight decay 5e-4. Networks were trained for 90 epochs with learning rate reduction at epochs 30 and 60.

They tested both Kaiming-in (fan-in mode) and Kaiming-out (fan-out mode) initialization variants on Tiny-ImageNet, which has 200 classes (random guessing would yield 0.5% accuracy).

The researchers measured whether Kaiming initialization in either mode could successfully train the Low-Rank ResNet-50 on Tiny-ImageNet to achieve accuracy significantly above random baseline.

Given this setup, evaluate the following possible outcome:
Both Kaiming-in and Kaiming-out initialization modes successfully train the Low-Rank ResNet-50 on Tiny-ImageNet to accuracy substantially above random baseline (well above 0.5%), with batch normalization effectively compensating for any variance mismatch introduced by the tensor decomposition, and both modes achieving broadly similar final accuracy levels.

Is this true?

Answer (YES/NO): YES